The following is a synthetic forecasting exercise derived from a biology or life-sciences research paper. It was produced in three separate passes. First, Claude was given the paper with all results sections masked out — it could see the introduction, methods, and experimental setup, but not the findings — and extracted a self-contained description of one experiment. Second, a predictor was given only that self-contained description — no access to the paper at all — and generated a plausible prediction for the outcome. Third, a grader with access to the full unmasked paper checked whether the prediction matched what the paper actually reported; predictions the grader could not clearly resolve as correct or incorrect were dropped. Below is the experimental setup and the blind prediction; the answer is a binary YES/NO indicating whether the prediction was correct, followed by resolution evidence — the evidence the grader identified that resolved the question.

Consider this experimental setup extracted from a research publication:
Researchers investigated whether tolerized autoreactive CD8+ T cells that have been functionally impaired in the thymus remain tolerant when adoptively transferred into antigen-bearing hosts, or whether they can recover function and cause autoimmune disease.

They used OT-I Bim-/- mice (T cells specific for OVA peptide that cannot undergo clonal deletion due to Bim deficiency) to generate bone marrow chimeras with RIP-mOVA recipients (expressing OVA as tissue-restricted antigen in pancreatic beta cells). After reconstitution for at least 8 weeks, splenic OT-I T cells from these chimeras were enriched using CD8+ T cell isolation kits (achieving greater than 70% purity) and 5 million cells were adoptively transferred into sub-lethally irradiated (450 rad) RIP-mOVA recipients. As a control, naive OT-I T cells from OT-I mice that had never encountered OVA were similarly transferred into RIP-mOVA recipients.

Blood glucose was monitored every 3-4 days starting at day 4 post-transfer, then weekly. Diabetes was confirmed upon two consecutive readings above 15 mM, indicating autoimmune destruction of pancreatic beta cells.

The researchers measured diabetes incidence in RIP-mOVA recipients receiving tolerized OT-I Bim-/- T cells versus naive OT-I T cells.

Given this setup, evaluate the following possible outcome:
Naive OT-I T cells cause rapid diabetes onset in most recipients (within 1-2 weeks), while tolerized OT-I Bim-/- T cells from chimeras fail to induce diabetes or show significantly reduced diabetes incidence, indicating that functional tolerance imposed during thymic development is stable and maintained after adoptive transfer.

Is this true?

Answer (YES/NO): YES